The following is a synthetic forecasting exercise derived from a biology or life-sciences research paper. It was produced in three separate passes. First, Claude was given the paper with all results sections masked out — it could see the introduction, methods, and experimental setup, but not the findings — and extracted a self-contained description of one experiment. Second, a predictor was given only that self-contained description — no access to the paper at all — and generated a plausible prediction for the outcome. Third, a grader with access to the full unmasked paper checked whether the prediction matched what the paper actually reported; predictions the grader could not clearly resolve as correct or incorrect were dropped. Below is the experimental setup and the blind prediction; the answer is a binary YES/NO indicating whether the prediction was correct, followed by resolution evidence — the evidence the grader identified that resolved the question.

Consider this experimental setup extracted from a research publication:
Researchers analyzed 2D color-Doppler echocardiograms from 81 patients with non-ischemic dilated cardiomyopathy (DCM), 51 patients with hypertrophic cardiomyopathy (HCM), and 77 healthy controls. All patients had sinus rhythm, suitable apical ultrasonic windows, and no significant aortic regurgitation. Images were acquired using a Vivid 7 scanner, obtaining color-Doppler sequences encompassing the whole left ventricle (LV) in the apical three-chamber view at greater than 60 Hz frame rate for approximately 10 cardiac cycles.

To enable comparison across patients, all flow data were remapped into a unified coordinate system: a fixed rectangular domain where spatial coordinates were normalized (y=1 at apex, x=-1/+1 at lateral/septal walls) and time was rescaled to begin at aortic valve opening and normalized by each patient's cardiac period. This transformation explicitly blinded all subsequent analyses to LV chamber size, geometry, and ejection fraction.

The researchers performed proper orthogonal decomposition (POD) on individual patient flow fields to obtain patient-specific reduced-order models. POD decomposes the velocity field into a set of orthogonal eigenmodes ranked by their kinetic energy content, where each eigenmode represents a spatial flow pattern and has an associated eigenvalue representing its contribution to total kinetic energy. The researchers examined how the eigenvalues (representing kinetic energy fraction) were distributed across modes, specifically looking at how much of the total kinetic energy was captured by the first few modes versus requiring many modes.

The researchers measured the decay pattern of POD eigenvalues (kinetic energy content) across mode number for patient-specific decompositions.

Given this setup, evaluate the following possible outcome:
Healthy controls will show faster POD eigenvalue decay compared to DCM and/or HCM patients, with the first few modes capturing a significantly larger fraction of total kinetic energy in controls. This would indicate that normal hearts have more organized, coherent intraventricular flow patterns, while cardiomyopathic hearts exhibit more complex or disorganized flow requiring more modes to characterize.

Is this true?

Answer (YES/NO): NO